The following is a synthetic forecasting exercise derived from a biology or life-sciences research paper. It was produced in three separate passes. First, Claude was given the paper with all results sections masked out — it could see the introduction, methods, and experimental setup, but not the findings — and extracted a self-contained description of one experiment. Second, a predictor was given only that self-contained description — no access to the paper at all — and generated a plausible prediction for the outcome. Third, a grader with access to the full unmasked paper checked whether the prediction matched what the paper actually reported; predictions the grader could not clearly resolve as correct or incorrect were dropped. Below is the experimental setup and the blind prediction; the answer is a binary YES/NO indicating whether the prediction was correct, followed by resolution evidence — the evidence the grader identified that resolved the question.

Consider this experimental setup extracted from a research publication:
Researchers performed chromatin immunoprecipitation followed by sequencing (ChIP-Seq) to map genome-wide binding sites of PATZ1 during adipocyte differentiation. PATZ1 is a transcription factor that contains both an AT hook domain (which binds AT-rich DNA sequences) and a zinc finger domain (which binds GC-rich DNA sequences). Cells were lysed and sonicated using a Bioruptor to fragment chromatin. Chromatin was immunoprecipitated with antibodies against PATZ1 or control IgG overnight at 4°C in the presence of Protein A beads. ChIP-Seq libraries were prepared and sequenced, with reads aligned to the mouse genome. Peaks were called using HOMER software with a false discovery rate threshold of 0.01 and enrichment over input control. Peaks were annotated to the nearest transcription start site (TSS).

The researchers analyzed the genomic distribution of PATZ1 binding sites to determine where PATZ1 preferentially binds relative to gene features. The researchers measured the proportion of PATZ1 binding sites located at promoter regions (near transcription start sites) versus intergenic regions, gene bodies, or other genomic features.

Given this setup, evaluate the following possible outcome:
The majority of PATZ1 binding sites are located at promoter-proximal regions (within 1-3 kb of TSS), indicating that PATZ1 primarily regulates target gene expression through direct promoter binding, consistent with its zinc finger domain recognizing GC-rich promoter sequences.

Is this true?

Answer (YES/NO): NO